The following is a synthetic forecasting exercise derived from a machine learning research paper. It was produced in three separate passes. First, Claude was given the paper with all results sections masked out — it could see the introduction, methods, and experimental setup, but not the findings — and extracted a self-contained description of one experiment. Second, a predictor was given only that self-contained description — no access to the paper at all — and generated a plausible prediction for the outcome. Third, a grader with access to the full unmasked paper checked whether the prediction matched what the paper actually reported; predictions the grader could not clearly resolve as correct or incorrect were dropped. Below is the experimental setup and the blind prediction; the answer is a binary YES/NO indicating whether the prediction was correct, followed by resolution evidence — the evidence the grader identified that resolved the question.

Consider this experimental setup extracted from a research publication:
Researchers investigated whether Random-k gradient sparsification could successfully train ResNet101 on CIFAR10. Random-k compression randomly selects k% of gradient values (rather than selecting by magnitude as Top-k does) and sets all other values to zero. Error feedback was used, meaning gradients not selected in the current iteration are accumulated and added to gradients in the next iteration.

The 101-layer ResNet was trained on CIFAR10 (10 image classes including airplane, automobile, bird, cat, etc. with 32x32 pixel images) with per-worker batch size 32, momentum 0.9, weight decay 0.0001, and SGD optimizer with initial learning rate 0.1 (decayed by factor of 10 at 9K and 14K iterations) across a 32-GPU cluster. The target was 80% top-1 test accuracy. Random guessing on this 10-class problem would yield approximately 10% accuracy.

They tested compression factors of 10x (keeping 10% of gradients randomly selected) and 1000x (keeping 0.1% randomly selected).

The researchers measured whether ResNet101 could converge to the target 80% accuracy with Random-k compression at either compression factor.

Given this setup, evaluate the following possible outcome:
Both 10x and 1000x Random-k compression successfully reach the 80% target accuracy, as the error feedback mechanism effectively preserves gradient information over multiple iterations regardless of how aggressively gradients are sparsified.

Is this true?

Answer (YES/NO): NO